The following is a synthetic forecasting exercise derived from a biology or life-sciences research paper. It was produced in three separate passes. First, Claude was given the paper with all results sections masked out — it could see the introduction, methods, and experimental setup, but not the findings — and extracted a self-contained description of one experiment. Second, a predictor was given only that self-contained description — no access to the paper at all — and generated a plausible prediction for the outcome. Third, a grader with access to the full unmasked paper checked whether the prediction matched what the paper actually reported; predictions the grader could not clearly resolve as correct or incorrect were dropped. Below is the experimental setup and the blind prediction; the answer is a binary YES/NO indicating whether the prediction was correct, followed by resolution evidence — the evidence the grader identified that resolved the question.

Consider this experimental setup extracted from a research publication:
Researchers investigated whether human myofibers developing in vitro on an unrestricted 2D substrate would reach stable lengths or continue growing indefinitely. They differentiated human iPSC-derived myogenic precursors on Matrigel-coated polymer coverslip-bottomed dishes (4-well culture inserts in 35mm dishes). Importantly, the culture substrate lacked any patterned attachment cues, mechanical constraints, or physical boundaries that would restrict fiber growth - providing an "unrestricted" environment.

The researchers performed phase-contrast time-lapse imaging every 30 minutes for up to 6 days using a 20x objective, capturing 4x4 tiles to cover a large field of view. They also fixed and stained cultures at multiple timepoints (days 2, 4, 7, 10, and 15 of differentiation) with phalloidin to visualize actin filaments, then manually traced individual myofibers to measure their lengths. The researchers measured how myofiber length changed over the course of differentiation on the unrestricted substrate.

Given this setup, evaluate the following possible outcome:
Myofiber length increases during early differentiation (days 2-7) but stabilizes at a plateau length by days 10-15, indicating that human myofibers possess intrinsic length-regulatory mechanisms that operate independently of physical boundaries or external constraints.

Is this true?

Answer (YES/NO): YES